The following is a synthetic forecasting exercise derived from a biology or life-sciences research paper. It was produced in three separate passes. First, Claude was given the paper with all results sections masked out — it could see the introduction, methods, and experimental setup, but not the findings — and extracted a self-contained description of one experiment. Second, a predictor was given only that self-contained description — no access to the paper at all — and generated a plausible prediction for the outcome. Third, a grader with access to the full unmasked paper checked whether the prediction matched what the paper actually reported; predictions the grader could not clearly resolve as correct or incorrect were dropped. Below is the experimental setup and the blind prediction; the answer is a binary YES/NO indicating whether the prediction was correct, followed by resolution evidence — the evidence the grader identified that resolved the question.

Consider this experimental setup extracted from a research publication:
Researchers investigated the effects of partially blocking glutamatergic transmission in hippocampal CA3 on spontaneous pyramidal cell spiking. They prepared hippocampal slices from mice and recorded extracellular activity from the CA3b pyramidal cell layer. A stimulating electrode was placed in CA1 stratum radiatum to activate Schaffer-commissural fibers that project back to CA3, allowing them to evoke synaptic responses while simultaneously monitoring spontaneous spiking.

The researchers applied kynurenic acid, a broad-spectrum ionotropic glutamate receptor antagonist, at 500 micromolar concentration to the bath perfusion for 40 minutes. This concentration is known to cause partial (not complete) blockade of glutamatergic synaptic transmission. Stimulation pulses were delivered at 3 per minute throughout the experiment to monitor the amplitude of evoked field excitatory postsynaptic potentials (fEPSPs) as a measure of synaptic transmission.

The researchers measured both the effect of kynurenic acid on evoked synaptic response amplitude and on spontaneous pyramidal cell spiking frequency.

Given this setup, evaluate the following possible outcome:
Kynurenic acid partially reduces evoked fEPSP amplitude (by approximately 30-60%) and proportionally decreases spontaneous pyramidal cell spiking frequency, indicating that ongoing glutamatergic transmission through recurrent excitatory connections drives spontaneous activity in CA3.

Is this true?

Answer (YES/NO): NO